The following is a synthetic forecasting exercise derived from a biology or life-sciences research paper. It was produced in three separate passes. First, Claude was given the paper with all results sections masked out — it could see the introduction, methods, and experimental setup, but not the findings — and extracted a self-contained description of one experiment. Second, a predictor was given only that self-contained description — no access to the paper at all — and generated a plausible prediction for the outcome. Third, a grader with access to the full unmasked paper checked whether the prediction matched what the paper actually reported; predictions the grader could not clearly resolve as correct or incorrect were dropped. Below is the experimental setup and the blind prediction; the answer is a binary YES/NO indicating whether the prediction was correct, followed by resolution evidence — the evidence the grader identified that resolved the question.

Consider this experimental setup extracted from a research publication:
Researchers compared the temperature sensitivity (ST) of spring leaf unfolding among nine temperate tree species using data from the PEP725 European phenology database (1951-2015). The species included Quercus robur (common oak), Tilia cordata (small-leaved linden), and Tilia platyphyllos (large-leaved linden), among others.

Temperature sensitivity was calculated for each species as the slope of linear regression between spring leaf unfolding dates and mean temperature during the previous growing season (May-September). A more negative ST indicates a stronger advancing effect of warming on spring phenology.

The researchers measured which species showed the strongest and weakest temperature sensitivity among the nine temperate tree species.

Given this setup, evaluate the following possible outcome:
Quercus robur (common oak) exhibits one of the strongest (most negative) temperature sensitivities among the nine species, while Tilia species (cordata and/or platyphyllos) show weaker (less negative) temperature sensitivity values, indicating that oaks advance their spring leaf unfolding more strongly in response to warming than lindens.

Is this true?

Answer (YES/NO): YES